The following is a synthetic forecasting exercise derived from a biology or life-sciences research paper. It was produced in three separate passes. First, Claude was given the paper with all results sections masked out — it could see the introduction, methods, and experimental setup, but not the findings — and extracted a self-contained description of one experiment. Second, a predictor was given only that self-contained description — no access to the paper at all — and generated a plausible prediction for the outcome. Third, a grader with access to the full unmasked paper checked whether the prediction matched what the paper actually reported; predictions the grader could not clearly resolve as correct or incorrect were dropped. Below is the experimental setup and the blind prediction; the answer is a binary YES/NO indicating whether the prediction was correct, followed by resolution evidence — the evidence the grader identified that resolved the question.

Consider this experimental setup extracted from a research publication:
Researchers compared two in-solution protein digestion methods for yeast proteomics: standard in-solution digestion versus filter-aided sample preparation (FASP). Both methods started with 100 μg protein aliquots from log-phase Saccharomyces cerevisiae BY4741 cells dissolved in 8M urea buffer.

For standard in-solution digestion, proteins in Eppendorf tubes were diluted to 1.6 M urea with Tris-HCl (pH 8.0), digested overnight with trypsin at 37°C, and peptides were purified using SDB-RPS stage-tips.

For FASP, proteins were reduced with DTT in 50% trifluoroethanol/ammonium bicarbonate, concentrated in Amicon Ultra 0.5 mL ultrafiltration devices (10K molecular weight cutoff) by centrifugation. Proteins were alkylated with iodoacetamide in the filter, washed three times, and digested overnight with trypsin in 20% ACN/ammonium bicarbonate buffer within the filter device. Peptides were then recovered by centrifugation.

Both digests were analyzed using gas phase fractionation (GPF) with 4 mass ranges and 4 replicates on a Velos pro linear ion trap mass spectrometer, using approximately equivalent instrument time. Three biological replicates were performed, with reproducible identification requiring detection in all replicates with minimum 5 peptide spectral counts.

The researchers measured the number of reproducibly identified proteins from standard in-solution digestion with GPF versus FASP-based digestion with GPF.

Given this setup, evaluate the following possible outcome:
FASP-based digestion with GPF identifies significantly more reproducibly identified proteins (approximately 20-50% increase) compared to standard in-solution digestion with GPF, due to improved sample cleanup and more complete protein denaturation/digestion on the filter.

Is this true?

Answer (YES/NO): NO